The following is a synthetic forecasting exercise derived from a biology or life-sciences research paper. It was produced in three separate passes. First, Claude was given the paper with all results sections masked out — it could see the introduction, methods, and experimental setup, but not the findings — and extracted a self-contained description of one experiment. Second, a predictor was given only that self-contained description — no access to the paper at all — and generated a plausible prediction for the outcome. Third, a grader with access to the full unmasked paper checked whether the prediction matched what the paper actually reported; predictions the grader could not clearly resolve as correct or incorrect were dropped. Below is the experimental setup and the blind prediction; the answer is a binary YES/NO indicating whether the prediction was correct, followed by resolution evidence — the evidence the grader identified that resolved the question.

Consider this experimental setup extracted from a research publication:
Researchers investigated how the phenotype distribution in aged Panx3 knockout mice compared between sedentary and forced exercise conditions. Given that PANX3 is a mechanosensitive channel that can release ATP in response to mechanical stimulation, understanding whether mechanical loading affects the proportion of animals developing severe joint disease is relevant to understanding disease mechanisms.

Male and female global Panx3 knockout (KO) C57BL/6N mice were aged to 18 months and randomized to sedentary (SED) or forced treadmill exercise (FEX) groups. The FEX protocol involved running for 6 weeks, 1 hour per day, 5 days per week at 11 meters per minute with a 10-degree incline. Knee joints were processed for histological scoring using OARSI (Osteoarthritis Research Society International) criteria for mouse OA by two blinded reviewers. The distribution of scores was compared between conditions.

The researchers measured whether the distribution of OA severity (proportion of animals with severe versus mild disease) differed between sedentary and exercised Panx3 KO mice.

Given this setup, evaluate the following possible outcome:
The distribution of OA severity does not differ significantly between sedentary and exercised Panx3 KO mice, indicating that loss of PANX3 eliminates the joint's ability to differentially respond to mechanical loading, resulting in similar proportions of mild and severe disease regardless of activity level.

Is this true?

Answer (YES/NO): YES